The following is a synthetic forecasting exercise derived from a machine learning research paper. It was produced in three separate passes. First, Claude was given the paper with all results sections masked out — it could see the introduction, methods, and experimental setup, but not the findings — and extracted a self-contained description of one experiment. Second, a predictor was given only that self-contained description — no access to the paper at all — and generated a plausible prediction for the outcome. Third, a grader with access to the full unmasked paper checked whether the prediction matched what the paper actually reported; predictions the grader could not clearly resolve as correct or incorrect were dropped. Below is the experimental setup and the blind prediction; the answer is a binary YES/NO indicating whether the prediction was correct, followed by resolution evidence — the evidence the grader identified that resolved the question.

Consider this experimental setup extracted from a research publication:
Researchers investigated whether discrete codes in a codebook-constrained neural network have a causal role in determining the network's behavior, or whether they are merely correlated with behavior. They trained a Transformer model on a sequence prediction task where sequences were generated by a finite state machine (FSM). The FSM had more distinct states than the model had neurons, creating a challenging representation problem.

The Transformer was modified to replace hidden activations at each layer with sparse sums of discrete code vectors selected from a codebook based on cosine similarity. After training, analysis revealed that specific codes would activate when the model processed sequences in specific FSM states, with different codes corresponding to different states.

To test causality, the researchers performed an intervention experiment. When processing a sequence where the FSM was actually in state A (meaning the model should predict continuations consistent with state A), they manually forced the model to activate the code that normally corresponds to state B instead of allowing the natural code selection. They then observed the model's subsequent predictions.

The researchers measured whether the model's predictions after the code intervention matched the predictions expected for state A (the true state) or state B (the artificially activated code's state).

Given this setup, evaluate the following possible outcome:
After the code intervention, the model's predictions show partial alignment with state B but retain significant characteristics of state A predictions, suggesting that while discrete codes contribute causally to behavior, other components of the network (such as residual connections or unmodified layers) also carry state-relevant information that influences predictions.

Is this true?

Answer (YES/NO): NO